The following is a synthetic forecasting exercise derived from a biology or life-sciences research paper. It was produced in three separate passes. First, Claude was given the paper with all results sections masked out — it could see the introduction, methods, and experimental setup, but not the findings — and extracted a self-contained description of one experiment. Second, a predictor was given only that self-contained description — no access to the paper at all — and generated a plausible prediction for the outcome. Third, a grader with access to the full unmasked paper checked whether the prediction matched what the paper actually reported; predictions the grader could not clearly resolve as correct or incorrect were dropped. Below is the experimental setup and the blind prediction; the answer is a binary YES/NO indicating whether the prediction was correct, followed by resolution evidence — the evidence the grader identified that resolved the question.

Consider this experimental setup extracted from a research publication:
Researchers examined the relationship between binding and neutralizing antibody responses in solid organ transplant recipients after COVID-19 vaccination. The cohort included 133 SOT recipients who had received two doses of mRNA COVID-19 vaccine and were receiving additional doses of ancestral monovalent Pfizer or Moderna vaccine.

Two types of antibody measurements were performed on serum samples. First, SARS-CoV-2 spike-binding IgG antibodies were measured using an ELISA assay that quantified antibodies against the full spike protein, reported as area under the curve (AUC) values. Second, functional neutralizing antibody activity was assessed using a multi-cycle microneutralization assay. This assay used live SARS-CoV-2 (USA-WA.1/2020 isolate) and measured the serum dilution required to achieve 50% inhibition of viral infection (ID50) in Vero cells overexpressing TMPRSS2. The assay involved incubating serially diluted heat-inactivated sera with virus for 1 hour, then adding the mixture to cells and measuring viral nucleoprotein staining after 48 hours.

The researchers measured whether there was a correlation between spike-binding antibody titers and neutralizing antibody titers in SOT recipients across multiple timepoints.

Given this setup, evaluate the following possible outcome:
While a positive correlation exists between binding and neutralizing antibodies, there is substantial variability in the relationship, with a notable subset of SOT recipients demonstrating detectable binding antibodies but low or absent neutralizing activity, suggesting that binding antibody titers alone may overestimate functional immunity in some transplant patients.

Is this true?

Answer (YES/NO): NO